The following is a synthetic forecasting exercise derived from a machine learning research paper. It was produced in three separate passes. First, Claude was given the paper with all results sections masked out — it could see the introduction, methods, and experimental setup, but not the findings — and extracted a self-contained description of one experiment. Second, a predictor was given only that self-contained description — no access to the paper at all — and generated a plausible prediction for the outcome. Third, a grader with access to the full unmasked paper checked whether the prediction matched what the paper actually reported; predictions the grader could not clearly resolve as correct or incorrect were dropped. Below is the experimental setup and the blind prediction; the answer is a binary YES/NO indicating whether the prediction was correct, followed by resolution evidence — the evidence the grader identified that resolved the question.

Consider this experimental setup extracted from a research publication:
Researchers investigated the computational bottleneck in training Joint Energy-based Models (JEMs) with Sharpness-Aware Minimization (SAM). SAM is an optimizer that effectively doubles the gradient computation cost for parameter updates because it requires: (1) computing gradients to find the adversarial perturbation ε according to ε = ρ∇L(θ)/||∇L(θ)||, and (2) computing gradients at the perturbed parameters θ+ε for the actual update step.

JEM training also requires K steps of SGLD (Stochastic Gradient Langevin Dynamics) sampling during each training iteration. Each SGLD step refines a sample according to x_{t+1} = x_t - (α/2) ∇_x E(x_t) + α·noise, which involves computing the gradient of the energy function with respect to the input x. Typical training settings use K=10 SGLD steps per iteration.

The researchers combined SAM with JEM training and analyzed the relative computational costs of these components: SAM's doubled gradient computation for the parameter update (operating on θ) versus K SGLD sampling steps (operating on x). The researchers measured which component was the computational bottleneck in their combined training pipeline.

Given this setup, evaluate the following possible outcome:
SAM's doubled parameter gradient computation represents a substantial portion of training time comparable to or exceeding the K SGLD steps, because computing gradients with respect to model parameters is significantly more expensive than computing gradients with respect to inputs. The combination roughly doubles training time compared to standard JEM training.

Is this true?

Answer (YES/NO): NO